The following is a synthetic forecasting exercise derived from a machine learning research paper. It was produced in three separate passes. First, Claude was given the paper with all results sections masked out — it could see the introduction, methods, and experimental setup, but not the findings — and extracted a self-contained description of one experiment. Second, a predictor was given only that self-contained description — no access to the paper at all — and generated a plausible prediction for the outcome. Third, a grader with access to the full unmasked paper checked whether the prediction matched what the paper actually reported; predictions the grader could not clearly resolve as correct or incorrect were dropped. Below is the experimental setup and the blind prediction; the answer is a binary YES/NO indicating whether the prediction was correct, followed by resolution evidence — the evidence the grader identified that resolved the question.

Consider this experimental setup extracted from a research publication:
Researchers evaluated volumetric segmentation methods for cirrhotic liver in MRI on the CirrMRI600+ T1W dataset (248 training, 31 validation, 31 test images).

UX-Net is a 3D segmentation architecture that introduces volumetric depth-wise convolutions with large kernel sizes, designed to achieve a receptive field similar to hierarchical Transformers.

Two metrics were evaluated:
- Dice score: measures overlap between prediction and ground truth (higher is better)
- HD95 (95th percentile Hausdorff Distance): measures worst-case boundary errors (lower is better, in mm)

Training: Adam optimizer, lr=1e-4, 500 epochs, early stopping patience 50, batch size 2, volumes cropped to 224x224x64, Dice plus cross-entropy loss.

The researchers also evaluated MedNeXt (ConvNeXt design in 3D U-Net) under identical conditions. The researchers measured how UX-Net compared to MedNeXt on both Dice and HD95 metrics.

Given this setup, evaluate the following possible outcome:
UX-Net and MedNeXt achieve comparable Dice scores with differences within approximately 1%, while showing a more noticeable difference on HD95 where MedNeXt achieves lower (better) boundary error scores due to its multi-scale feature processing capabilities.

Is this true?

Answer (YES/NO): NO